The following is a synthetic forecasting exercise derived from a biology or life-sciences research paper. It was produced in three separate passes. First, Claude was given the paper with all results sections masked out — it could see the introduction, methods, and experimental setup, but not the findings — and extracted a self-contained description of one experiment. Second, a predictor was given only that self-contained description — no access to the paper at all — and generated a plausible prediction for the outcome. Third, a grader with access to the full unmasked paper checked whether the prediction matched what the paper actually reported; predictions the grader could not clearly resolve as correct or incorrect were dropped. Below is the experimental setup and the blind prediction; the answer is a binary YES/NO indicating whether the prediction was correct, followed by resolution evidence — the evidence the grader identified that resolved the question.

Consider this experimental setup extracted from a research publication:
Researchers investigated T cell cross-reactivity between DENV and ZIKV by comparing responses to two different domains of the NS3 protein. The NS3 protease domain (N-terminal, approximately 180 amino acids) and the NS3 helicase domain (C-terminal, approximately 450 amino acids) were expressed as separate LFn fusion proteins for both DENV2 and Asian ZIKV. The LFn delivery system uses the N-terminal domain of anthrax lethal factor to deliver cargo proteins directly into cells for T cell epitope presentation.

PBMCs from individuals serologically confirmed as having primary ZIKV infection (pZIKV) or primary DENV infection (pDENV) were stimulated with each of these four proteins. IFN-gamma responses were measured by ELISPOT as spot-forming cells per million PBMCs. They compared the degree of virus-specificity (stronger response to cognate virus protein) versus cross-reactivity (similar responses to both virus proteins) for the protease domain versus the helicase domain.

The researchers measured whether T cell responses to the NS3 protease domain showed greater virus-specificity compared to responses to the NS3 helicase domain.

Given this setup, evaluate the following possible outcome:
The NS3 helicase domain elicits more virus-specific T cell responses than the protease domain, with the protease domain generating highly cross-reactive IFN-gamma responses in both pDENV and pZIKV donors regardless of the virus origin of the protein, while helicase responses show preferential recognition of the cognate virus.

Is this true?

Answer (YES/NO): NO